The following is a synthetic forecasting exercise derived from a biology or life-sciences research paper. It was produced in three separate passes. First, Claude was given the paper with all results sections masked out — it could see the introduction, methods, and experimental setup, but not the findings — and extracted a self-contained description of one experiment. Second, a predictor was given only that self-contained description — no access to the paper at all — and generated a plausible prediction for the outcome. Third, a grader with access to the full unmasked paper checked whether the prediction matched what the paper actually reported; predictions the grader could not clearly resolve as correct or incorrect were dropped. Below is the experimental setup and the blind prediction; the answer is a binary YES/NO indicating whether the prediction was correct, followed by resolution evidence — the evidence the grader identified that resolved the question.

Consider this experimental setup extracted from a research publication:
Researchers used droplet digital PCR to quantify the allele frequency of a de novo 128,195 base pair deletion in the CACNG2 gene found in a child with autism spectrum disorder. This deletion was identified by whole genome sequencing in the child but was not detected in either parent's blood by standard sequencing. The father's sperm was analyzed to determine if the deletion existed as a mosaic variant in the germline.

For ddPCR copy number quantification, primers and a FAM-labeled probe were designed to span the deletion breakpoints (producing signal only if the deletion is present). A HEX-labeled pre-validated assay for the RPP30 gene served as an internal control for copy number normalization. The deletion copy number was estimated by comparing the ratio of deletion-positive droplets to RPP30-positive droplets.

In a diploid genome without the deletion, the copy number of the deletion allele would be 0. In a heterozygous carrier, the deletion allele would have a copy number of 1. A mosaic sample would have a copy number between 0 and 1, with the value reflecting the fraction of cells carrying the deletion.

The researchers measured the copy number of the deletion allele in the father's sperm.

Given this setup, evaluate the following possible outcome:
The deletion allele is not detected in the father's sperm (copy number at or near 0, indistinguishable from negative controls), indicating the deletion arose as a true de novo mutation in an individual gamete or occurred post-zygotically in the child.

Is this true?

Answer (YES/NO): NO